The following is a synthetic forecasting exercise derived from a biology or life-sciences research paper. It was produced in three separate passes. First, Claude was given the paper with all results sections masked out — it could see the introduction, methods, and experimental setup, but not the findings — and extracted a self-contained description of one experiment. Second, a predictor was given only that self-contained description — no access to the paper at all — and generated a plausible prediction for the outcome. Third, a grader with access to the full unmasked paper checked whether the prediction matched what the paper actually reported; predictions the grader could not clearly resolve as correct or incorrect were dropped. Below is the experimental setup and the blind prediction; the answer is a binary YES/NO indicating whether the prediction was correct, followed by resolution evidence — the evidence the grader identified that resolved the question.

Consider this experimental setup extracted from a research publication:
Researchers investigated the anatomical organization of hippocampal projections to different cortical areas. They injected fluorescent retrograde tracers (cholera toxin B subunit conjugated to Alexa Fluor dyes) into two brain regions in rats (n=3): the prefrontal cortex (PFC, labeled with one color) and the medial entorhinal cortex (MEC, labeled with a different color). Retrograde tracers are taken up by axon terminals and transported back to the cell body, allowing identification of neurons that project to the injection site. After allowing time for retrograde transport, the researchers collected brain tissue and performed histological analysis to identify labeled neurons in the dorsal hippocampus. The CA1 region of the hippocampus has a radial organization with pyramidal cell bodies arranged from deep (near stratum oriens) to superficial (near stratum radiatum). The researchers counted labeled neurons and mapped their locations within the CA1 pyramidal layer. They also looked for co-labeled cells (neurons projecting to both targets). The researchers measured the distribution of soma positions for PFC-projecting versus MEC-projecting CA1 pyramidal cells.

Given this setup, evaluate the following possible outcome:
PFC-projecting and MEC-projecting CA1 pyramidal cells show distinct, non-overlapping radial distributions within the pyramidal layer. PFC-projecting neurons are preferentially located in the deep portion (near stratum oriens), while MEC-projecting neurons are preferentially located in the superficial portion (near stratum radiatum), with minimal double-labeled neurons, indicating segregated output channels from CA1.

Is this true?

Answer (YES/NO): YES